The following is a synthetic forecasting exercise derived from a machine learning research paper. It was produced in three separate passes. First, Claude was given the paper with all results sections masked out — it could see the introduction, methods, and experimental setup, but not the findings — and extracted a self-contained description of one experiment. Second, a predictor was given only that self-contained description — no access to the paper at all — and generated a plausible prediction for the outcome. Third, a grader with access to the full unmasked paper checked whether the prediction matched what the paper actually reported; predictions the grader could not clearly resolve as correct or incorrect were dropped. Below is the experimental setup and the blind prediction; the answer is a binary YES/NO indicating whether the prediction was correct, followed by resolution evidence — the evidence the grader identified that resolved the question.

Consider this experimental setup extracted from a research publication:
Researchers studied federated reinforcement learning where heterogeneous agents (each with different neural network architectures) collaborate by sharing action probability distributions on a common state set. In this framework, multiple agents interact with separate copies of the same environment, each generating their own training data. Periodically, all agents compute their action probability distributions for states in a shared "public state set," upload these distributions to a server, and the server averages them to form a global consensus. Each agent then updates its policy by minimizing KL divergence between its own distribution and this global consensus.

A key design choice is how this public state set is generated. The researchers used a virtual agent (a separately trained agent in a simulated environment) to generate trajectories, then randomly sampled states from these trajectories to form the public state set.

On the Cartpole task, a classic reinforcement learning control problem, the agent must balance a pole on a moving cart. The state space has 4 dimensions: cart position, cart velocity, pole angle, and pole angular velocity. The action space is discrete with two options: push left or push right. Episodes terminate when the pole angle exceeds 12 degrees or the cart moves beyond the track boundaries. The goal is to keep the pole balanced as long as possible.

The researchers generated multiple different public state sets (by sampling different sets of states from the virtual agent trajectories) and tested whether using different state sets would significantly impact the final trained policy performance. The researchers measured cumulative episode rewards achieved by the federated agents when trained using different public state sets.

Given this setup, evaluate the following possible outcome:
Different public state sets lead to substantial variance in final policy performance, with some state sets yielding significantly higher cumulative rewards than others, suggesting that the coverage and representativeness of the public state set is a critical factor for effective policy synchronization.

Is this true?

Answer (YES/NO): NO